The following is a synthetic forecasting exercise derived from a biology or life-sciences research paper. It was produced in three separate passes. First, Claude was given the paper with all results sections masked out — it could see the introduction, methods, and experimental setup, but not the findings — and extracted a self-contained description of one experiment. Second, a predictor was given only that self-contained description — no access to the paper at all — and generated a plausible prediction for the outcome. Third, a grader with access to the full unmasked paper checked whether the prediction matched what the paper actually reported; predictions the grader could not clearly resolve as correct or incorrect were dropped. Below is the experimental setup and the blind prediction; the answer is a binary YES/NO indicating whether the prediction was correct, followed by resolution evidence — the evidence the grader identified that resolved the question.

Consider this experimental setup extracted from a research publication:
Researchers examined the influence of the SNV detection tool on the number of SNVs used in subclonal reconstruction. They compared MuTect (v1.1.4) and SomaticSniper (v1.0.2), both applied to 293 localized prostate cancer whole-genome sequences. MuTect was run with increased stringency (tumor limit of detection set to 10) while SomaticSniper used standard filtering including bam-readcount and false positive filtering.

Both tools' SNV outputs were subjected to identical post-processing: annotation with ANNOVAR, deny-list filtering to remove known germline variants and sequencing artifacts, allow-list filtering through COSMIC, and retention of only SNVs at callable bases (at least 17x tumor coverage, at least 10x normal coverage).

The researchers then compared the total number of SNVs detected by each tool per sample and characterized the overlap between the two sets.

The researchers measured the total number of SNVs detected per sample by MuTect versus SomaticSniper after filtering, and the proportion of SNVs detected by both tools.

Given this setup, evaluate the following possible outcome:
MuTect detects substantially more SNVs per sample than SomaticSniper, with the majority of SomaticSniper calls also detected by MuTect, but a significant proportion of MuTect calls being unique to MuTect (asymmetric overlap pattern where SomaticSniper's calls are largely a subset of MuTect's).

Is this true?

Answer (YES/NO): YES